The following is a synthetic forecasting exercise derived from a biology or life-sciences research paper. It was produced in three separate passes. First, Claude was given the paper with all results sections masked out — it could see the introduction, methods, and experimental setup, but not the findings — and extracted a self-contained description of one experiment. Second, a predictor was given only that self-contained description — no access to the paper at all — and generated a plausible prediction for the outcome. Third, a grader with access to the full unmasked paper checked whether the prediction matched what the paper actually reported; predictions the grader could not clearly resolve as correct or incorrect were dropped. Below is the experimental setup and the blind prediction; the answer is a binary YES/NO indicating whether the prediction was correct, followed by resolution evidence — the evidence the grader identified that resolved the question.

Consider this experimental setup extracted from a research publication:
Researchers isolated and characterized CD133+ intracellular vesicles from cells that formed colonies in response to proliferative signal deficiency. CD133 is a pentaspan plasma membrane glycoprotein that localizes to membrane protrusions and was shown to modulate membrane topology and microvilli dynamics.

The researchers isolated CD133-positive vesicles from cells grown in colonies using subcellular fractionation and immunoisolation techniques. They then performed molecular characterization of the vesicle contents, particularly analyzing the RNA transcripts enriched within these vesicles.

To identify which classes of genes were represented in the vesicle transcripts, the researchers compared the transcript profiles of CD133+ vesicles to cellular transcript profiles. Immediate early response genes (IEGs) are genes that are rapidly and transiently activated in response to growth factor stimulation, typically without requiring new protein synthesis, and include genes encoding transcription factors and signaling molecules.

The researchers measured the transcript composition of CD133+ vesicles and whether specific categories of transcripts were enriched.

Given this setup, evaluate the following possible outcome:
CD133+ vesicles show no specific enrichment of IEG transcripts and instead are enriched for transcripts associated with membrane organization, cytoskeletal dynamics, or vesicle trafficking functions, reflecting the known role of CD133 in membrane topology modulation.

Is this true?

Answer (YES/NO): NO